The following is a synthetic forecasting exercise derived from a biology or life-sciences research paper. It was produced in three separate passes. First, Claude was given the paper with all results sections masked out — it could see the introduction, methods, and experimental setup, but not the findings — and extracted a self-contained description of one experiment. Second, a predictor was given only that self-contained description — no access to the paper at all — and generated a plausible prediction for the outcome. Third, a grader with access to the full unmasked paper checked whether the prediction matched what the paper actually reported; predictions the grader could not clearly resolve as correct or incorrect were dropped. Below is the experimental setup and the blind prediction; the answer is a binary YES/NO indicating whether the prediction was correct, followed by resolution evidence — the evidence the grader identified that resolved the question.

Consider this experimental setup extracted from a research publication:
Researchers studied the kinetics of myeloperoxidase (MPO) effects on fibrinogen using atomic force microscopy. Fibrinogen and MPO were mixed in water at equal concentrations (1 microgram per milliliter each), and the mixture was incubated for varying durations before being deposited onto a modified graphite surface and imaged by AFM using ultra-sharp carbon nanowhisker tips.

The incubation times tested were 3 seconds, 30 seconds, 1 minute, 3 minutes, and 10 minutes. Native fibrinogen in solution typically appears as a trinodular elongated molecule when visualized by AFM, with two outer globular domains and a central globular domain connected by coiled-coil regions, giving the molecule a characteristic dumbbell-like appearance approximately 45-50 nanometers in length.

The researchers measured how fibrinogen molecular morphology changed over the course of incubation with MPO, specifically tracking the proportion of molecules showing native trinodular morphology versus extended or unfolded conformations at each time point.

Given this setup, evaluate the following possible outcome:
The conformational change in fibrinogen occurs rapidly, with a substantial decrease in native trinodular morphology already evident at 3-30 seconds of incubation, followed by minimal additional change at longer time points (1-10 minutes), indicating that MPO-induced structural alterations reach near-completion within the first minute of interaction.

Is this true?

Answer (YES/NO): NO